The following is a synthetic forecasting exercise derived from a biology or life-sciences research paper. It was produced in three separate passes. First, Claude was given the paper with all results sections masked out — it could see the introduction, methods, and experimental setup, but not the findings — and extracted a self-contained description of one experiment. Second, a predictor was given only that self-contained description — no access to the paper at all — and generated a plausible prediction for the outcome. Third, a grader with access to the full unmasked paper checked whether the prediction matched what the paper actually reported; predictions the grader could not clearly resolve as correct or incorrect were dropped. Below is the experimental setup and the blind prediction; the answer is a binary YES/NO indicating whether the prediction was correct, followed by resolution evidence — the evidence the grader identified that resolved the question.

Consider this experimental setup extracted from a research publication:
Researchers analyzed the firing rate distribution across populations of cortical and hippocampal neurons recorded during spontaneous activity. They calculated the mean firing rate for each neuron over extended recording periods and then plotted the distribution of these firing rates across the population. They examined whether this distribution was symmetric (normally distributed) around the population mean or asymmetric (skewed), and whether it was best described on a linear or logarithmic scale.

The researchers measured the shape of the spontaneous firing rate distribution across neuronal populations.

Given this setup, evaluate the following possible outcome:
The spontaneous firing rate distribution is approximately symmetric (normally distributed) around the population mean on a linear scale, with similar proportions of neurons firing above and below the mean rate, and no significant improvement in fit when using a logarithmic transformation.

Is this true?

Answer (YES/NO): NO